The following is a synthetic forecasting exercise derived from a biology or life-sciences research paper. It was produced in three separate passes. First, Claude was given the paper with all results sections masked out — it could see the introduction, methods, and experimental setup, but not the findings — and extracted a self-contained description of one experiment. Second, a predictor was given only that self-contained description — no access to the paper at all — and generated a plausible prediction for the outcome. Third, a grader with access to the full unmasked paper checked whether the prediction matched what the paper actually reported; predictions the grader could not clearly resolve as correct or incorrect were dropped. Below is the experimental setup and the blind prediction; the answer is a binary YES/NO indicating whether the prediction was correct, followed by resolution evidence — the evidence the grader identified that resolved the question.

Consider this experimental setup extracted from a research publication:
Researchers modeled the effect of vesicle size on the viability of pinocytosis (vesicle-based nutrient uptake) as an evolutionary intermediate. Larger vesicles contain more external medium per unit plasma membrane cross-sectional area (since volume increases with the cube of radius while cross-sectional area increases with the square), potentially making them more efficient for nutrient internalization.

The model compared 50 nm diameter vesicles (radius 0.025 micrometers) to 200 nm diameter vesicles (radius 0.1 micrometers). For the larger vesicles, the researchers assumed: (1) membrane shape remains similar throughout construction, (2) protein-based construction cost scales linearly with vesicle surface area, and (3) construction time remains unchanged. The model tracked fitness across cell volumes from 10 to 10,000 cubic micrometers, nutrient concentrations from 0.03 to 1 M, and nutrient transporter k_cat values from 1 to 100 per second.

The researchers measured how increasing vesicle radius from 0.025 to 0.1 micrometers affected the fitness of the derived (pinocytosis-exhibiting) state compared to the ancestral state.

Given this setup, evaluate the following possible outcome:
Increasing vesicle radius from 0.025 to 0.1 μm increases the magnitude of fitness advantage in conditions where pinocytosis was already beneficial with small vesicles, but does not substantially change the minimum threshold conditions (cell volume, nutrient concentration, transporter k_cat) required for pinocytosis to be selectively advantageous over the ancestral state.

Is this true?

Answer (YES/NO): YES